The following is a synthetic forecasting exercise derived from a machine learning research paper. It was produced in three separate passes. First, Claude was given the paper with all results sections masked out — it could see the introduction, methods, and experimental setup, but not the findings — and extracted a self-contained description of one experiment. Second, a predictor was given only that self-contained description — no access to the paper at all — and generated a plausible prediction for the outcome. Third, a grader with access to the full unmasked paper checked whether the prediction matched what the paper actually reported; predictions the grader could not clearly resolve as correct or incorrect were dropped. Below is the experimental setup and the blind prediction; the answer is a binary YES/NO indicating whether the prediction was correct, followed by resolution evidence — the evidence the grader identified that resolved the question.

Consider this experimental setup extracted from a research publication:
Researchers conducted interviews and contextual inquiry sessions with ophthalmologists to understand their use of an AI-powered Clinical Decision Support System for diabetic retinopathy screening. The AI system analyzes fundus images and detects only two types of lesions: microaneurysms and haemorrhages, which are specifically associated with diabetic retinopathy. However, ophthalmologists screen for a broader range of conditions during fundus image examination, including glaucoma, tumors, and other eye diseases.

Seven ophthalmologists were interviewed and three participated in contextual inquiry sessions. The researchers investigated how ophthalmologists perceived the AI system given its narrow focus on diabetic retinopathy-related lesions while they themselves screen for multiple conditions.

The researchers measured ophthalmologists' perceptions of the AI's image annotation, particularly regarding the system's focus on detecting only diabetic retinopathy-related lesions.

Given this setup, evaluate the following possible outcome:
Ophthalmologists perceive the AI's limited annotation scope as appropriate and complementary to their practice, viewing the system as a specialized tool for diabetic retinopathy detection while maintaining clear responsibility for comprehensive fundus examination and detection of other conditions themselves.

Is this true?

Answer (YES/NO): NO